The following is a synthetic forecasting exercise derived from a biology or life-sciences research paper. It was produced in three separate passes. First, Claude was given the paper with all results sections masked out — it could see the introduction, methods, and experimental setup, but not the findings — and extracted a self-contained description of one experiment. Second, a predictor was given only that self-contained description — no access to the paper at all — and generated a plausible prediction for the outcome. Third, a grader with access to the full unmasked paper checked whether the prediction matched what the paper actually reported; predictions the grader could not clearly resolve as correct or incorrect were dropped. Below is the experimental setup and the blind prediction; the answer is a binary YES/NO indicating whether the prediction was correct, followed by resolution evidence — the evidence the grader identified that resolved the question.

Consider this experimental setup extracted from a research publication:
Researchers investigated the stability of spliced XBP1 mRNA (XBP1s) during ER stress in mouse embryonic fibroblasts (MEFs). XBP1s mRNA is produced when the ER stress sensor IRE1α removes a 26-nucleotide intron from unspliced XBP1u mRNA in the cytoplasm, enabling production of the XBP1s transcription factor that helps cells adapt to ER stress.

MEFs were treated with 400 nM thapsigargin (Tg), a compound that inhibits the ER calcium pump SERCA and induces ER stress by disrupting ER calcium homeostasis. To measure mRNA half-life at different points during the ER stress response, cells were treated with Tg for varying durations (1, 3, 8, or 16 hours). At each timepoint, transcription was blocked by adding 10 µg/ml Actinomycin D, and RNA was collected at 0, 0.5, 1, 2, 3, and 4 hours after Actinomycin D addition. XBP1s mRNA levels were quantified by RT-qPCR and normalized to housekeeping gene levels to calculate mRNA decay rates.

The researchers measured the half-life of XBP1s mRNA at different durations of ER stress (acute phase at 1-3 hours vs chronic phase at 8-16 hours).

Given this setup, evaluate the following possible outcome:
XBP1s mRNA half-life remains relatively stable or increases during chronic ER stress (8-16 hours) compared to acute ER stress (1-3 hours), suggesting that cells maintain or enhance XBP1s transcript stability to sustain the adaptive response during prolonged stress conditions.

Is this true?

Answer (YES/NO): NO